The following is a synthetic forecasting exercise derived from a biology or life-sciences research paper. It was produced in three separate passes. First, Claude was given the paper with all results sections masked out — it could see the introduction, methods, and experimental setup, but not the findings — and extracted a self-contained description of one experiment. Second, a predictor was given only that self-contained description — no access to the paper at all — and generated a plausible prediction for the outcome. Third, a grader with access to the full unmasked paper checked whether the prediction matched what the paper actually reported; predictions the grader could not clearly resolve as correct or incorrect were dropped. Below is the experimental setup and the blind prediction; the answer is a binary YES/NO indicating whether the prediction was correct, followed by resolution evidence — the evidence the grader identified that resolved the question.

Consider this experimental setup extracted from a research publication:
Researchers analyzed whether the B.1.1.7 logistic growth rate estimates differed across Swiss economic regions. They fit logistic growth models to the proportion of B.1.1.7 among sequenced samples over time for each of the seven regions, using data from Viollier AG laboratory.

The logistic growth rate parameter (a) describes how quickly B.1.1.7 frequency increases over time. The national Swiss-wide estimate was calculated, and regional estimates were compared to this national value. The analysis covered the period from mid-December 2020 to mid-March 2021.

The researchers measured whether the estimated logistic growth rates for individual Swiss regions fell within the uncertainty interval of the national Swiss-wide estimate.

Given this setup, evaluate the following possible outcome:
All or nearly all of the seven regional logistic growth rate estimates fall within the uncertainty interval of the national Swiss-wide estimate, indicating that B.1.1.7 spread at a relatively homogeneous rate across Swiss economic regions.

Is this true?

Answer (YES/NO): NO